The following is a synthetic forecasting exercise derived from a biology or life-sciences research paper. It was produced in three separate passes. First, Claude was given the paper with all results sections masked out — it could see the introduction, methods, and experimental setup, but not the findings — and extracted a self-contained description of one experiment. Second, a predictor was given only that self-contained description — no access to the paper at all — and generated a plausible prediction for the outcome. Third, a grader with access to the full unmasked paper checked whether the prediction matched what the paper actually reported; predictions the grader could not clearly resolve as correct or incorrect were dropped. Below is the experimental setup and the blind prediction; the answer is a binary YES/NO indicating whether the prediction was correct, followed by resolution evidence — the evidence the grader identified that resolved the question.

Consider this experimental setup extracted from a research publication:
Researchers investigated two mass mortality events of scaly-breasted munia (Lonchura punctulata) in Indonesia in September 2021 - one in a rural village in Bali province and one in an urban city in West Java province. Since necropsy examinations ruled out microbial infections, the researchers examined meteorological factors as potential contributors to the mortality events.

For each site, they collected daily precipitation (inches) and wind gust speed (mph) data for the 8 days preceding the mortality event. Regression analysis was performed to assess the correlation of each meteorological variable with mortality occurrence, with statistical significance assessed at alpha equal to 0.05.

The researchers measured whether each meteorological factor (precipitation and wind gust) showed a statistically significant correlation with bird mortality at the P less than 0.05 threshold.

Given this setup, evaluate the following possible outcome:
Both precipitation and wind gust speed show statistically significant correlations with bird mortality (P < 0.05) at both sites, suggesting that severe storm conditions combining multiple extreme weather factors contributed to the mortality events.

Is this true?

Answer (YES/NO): NO